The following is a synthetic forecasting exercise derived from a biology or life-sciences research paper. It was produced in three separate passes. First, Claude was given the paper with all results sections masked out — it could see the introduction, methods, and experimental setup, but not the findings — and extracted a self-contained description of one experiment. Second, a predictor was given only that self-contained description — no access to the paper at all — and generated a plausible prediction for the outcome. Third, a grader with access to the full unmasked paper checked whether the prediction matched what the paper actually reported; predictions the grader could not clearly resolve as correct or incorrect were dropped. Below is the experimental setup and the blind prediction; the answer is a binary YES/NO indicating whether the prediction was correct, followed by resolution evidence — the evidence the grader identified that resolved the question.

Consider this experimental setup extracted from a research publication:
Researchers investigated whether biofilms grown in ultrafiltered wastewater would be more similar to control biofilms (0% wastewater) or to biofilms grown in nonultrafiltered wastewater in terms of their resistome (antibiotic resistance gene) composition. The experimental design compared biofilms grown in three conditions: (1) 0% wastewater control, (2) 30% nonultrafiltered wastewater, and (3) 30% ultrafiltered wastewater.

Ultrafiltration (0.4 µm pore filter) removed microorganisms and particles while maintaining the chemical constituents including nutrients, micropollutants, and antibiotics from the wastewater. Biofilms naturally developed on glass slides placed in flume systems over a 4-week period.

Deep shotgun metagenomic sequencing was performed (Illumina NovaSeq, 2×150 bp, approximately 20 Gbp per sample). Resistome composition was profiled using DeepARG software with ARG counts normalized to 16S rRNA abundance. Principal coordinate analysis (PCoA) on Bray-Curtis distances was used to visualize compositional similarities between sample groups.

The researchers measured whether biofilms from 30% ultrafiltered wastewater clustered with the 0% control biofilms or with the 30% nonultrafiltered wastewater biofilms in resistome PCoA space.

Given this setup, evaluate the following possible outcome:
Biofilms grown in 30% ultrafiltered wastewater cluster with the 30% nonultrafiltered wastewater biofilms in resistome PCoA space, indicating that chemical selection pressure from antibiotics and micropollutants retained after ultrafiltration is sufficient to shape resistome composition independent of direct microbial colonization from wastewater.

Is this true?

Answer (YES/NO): NO